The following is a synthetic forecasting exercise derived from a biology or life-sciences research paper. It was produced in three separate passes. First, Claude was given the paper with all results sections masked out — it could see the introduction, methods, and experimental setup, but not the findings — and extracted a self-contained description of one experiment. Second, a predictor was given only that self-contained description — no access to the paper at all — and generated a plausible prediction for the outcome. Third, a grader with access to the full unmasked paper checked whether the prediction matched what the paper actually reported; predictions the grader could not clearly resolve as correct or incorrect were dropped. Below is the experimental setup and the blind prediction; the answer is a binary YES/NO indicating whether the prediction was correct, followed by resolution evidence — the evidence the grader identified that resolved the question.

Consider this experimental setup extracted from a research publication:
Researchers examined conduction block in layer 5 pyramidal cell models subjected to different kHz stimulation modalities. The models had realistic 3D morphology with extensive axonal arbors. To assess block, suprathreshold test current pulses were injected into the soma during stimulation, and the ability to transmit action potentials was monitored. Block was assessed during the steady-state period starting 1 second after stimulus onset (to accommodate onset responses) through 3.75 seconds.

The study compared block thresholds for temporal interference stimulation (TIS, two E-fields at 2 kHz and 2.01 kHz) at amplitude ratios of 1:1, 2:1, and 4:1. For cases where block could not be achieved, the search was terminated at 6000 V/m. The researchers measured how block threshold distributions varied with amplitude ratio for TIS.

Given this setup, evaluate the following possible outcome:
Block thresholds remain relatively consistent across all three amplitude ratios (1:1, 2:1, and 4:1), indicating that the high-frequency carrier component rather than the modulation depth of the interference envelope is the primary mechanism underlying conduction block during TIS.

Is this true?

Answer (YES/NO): NO